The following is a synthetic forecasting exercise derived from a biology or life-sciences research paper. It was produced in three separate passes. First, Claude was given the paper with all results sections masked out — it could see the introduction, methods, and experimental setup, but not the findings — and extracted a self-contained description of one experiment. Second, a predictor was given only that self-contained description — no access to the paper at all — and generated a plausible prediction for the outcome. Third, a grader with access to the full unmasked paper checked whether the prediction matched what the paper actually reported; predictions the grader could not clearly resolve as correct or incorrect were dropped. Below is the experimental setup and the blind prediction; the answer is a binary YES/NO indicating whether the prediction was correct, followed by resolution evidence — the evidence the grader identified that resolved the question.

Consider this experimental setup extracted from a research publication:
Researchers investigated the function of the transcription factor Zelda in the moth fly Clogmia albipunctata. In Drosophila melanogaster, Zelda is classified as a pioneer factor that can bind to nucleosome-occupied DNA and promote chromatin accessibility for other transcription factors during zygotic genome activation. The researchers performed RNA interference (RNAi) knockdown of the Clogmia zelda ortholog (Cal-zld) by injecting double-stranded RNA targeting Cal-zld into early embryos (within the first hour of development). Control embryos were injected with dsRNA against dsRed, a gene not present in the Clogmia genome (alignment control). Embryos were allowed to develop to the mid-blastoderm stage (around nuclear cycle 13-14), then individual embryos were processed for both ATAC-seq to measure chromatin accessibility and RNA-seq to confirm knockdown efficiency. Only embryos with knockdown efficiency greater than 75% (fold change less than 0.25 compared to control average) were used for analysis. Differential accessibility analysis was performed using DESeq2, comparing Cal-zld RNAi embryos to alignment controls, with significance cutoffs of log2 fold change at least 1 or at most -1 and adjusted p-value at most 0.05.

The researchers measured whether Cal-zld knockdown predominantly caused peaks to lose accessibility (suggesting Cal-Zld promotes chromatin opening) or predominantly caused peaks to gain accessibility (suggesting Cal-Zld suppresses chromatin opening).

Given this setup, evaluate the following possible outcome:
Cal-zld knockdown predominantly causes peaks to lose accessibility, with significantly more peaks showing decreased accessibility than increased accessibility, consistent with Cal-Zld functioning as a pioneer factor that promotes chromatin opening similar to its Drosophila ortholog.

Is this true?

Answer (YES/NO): YES